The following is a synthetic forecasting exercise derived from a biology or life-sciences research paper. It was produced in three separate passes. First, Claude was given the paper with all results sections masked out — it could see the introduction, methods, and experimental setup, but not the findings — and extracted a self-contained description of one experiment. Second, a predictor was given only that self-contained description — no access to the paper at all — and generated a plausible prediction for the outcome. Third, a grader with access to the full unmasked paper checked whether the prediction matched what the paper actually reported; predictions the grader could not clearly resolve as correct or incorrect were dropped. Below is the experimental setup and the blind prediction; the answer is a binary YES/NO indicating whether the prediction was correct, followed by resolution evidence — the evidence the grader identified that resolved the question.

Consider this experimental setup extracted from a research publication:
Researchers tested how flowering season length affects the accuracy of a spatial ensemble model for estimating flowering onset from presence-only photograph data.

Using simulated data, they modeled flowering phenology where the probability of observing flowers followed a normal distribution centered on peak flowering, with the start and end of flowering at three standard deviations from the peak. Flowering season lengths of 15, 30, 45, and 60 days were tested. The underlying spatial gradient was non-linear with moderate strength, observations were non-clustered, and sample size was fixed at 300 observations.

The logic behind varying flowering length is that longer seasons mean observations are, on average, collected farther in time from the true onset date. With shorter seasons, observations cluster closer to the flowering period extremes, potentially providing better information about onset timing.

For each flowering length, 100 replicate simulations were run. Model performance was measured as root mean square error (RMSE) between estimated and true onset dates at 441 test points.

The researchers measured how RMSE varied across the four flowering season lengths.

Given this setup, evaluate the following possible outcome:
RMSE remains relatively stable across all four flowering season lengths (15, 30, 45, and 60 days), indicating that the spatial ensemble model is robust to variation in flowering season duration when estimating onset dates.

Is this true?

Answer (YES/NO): NO